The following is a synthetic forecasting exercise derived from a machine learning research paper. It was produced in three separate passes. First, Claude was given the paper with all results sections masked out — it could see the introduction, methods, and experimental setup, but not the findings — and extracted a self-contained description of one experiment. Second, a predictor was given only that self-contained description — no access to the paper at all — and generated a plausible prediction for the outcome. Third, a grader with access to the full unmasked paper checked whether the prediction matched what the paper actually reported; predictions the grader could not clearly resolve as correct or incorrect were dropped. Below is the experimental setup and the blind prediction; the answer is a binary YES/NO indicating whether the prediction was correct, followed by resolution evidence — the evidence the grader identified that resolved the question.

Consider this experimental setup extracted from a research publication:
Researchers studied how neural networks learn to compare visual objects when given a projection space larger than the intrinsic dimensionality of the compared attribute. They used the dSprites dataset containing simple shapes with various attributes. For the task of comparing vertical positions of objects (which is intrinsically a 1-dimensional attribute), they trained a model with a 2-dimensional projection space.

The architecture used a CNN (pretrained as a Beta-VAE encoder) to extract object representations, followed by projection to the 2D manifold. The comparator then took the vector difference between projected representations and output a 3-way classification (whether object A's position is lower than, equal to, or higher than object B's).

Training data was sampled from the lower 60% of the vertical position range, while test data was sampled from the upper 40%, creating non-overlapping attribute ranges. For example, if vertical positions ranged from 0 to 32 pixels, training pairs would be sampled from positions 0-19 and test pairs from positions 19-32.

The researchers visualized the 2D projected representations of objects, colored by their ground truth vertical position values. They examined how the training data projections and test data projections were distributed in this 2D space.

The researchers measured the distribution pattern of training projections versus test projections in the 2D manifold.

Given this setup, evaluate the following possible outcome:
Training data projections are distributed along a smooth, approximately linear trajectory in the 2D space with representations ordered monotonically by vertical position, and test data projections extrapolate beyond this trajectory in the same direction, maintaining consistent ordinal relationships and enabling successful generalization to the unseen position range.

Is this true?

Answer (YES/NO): NO